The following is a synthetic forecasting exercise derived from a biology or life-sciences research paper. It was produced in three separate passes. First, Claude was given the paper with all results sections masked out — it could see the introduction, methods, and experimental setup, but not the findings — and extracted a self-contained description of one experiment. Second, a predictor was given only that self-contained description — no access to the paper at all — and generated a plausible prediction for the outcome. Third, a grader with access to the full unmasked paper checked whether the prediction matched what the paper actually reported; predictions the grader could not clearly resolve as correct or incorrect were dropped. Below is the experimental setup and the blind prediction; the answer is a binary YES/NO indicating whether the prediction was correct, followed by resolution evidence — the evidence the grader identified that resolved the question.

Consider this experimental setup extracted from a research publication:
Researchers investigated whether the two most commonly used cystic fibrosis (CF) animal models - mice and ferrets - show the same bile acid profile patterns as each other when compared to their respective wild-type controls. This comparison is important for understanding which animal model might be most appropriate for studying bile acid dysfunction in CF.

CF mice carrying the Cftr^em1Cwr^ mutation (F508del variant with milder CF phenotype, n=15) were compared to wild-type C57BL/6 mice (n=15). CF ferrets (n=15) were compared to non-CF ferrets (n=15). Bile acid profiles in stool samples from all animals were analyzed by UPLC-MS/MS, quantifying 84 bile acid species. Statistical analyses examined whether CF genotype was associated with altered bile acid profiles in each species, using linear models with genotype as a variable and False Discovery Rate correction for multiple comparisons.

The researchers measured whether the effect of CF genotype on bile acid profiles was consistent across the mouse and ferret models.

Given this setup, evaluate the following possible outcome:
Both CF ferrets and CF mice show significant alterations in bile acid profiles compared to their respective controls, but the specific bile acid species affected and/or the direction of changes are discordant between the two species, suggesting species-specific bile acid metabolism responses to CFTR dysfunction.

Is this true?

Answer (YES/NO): NO